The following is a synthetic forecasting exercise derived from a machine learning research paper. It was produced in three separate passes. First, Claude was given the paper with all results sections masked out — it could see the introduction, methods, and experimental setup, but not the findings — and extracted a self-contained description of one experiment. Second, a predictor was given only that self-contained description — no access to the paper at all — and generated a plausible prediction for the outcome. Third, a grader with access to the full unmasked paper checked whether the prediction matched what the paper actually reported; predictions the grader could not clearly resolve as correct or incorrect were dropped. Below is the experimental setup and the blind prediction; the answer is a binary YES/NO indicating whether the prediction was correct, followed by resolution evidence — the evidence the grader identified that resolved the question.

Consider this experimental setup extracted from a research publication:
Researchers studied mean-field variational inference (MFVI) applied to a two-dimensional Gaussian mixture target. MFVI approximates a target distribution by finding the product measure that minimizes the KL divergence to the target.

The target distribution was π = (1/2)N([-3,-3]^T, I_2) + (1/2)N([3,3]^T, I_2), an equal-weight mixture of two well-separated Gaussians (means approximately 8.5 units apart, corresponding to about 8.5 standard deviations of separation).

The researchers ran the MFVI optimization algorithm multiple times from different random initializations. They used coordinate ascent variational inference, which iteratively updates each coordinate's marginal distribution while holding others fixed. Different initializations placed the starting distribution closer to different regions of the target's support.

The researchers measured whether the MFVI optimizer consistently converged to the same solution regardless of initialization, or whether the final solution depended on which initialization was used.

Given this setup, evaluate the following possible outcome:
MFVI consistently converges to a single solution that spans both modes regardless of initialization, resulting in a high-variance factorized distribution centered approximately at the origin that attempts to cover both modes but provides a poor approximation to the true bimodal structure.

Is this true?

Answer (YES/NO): NO